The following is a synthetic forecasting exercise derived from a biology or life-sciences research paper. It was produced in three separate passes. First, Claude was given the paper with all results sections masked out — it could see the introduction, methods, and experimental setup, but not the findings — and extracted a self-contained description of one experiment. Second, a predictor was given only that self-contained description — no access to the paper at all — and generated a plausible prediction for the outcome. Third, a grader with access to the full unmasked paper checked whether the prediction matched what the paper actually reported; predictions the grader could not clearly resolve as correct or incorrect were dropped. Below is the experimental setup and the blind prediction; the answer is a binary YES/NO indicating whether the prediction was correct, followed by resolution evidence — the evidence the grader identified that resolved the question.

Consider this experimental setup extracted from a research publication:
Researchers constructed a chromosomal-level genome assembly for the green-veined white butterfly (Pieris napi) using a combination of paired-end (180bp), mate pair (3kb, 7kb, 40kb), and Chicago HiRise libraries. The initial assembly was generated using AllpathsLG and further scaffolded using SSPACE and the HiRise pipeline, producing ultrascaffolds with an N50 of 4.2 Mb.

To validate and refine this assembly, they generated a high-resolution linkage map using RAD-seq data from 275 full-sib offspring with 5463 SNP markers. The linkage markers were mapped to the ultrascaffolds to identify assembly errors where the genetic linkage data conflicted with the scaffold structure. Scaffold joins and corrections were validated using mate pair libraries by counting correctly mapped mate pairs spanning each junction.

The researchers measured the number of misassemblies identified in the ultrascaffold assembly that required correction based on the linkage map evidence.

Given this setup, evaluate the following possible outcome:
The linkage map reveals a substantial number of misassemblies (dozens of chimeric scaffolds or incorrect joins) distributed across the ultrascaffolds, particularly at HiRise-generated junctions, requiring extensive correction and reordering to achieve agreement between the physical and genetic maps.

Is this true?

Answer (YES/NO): NO